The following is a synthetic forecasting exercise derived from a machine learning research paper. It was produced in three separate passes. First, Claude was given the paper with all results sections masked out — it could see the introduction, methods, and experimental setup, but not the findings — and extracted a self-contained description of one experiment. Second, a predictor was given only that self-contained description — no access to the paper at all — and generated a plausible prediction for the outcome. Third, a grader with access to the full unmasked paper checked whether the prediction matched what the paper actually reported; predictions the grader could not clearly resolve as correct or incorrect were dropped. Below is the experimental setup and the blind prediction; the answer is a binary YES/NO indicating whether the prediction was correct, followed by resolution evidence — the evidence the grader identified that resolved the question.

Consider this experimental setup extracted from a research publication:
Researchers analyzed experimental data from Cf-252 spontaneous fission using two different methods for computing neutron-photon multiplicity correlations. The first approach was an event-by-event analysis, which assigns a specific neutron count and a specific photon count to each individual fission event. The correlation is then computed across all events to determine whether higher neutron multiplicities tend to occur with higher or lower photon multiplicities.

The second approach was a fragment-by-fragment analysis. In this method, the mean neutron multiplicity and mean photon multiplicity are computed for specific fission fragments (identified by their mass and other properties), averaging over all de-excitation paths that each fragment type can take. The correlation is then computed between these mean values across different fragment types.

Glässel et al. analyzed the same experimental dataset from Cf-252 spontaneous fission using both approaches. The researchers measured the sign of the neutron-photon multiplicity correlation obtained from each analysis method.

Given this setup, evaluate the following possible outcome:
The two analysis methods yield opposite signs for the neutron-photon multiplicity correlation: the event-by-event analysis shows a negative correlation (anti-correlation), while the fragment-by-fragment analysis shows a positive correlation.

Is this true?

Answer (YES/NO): YES